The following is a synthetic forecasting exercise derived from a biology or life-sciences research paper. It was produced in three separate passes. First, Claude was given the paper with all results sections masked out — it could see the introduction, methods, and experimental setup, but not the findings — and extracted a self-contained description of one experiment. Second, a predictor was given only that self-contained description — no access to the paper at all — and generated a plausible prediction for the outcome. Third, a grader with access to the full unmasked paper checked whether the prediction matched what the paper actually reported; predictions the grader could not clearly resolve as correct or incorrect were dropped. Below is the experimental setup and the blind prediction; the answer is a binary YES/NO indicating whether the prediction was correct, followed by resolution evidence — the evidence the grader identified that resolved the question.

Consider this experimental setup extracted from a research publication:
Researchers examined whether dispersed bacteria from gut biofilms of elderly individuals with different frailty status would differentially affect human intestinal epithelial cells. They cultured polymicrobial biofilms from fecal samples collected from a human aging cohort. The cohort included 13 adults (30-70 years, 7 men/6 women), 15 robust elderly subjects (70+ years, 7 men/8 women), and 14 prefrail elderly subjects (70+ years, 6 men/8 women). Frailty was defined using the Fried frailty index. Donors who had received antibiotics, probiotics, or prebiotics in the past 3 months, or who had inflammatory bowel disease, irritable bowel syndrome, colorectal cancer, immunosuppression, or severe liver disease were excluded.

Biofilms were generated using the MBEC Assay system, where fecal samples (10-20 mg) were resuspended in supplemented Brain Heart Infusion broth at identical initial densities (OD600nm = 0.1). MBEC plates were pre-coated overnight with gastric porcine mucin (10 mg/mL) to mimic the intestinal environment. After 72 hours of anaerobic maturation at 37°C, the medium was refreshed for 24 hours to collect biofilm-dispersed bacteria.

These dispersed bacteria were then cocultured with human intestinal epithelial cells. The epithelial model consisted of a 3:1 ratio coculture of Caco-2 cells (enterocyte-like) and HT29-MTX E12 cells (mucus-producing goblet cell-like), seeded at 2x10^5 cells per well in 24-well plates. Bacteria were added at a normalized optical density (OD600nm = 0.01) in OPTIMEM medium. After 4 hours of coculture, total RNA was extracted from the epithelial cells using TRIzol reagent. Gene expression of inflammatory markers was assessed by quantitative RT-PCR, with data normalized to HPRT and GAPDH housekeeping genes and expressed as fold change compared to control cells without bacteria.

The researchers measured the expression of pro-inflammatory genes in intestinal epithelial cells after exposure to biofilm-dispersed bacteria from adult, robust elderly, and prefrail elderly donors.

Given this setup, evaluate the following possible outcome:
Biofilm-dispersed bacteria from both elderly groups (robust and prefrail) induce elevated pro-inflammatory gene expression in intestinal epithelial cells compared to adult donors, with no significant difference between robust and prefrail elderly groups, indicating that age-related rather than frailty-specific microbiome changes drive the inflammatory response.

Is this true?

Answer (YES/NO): NO